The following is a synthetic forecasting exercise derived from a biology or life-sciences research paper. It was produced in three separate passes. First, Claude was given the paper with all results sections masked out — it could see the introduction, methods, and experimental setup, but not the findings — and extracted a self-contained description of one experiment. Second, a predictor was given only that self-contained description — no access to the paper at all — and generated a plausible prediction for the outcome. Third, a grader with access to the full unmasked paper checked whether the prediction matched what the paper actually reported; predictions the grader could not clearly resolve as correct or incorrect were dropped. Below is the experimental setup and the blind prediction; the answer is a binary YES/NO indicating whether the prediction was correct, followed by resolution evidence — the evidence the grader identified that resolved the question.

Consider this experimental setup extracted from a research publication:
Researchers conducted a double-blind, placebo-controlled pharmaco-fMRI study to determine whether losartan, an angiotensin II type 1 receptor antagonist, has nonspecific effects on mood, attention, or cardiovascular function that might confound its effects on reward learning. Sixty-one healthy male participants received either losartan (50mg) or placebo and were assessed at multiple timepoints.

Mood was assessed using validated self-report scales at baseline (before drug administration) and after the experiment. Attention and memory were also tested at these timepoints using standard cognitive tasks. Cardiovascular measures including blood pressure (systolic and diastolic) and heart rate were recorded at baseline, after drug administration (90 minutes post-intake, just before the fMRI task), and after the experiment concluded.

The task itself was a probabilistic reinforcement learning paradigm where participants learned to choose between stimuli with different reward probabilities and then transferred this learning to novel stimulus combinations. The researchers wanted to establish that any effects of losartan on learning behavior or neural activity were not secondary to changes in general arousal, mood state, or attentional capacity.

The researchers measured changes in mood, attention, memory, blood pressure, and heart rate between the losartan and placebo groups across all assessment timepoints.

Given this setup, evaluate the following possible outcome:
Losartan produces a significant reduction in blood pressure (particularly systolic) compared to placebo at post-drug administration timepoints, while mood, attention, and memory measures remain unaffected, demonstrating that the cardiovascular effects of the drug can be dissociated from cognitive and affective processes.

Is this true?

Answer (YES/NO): NO